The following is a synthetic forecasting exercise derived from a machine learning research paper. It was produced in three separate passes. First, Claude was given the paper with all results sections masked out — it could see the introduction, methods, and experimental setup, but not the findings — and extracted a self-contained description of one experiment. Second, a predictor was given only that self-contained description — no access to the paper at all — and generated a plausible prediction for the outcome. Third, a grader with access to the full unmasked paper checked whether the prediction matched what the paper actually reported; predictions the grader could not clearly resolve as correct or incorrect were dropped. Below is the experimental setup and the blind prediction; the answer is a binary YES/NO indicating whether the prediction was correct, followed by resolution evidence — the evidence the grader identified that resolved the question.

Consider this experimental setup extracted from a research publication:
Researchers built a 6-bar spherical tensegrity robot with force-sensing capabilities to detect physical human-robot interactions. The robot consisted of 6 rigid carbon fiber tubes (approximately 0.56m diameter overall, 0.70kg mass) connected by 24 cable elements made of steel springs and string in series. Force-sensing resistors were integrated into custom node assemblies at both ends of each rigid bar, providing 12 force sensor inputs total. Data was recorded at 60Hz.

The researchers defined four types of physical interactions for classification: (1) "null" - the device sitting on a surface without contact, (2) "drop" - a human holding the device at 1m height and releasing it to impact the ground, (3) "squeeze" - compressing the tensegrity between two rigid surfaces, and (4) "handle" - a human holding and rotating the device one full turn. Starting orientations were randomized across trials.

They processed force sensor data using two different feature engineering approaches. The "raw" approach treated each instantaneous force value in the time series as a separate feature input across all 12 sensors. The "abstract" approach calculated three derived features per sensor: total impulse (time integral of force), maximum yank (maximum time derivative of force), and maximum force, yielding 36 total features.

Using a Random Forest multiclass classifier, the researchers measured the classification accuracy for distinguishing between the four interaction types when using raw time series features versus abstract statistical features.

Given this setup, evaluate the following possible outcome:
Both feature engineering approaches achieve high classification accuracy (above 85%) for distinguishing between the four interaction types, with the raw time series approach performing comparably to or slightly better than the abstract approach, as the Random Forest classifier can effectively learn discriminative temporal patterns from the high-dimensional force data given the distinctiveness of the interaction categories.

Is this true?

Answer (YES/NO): NO